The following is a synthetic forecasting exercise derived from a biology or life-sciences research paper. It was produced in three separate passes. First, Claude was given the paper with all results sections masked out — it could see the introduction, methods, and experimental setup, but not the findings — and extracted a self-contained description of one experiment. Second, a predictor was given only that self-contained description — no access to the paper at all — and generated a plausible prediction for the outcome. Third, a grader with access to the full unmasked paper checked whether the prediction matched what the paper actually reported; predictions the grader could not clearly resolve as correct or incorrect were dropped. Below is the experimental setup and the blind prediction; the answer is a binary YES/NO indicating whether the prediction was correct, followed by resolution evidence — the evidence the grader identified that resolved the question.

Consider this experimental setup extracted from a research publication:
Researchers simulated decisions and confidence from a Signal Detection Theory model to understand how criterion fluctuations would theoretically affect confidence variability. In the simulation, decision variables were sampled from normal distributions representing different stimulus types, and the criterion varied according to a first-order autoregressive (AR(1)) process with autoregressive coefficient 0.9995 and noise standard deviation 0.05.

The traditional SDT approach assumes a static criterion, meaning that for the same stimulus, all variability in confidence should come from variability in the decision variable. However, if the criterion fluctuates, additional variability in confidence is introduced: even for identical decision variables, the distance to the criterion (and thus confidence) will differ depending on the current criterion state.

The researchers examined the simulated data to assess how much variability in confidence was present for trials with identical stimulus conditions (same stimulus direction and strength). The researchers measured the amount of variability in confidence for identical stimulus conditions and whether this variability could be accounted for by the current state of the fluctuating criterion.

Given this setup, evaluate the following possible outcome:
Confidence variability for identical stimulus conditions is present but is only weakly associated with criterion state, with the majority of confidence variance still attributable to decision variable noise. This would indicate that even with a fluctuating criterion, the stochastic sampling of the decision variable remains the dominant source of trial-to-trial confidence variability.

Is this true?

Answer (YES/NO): NO